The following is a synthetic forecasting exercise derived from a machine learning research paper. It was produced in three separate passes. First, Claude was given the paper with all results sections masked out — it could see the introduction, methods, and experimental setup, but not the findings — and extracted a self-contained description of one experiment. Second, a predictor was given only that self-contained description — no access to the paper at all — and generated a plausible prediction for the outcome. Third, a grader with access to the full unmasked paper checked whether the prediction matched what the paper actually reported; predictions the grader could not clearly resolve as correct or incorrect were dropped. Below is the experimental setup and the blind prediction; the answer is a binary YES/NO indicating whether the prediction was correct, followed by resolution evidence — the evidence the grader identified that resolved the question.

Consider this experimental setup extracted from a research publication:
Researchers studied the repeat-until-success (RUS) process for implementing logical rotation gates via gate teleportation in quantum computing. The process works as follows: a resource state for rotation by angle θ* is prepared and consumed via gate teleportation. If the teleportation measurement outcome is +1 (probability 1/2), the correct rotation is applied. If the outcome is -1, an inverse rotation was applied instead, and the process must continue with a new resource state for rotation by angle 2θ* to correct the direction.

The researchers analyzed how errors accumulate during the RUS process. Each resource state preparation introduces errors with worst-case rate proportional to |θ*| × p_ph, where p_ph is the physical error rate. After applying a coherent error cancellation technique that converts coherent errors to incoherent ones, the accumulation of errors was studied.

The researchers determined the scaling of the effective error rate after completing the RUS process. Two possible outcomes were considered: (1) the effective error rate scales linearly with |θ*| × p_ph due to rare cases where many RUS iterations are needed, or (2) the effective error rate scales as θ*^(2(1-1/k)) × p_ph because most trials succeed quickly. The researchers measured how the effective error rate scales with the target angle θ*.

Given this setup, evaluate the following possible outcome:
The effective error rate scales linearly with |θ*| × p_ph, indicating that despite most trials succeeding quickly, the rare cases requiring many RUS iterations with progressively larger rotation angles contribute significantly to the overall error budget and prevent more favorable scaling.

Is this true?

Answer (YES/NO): YES